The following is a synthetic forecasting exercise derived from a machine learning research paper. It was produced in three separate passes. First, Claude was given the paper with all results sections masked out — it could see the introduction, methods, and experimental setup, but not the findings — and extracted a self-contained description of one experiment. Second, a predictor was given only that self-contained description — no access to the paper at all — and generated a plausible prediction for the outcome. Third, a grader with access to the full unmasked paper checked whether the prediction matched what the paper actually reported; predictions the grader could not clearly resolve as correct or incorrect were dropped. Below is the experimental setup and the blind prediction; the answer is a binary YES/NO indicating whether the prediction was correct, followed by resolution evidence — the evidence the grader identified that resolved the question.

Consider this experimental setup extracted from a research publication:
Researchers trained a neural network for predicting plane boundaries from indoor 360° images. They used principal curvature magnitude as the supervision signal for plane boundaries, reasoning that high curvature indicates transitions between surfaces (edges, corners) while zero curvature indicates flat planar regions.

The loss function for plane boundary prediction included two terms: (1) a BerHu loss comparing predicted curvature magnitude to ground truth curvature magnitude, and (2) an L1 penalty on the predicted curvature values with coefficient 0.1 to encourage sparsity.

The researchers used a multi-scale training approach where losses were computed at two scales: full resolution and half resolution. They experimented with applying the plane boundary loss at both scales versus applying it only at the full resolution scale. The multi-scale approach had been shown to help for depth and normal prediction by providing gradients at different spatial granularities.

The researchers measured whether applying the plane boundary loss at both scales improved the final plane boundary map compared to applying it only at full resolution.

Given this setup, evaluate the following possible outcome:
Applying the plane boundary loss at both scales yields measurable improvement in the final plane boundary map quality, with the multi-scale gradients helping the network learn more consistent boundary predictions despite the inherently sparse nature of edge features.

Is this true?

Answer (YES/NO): NO